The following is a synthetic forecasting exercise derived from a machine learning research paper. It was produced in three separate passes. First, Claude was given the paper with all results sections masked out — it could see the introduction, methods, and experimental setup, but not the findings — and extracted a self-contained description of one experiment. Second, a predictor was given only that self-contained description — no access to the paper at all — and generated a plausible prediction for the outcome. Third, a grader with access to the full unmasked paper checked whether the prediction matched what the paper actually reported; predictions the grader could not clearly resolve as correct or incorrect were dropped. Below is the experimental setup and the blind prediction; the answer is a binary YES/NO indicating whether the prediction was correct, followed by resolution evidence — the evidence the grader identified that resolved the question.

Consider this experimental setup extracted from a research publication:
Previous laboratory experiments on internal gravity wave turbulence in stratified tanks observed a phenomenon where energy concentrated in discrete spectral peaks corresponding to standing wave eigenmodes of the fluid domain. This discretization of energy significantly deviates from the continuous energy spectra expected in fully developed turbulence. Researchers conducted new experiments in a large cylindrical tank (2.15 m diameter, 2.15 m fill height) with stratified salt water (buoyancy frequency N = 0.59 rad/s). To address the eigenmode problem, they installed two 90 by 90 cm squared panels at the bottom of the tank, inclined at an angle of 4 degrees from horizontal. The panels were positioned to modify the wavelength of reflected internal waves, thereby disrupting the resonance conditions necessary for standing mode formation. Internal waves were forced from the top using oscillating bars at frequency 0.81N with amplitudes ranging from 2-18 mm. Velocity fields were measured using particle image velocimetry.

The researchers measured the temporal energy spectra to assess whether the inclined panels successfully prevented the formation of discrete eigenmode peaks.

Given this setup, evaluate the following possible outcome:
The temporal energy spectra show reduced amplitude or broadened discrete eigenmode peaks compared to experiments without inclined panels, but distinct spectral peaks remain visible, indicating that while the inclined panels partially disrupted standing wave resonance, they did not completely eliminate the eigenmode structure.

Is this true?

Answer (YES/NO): NO